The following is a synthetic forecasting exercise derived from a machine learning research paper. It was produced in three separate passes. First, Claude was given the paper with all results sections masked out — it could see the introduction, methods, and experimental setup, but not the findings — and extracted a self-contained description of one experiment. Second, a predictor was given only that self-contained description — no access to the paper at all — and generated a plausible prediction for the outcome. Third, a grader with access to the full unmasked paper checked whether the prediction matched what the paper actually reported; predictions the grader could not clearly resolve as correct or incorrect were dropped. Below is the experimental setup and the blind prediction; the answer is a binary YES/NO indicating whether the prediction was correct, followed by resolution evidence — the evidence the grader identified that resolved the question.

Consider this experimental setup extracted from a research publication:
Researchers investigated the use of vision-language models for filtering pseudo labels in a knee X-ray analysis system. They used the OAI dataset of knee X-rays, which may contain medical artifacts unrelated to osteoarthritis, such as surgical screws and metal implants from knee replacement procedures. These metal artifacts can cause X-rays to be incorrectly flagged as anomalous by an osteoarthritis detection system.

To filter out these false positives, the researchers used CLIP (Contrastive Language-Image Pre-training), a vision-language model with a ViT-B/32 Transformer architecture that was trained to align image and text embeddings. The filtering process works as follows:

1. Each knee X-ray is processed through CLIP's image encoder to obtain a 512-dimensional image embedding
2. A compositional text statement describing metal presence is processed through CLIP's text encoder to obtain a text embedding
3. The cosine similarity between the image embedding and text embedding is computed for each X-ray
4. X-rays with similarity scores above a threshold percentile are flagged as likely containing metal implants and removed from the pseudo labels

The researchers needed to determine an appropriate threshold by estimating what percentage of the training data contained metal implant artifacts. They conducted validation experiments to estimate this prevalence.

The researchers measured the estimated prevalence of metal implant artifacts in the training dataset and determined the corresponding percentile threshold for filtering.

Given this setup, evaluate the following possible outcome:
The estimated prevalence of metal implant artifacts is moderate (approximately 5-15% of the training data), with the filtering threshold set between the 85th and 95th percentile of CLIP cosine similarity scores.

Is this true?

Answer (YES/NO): NO